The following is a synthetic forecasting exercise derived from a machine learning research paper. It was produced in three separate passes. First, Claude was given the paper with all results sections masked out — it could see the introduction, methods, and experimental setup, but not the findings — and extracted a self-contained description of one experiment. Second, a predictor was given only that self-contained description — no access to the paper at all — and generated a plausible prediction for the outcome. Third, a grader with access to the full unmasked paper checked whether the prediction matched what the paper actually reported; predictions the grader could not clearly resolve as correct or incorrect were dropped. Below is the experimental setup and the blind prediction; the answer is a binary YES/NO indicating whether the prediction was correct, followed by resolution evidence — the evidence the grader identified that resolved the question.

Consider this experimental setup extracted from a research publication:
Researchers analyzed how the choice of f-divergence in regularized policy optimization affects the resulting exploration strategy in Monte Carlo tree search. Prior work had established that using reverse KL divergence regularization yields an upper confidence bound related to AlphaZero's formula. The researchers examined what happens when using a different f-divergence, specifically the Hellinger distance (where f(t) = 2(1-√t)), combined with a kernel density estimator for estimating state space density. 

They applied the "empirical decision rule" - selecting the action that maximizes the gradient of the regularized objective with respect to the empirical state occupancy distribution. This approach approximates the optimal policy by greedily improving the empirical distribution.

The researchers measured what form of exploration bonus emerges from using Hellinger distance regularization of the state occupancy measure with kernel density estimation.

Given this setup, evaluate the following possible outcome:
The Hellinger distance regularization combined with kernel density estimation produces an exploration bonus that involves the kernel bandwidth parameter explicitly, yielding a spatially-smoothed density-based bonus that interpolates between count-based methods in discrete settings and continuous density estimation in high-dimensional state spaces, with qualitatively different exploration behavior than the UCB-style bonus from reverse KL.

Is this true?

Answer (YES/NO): NO